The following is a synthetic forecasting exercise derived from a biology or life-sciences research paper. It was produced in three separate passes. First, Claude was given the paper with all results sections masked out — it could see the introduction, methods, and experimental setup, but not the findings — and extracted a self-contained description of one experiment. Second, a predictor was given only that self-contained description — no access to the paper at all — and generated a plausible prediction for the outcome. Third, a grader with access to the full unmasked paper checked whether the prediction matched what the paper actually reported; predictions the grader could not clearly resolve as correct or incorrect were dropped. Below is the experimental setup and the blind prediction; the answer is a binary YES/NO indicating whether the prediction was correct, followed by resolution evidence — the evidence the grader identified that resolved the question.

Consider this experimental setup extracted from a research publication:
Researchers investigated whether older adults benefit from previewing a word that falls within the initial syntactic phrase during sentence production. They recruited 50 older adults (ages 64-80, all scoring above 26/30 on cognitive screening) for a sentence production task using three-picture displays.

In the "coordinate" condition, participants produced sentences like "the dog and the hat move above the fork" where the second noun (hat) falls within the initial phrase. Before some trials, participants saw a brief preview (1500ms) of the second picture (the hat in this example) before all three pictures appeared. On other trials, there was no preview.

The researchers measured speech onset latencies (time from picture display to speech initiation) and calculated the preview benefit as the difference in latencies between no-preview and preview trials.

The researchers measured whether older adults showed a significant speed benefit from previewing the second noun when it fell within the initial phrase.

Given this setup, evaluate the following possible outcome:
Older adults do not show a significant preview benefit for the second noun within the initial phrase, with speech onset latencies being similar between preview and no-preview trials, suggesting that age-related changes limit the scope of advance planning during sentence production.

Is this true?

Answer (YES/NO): NO